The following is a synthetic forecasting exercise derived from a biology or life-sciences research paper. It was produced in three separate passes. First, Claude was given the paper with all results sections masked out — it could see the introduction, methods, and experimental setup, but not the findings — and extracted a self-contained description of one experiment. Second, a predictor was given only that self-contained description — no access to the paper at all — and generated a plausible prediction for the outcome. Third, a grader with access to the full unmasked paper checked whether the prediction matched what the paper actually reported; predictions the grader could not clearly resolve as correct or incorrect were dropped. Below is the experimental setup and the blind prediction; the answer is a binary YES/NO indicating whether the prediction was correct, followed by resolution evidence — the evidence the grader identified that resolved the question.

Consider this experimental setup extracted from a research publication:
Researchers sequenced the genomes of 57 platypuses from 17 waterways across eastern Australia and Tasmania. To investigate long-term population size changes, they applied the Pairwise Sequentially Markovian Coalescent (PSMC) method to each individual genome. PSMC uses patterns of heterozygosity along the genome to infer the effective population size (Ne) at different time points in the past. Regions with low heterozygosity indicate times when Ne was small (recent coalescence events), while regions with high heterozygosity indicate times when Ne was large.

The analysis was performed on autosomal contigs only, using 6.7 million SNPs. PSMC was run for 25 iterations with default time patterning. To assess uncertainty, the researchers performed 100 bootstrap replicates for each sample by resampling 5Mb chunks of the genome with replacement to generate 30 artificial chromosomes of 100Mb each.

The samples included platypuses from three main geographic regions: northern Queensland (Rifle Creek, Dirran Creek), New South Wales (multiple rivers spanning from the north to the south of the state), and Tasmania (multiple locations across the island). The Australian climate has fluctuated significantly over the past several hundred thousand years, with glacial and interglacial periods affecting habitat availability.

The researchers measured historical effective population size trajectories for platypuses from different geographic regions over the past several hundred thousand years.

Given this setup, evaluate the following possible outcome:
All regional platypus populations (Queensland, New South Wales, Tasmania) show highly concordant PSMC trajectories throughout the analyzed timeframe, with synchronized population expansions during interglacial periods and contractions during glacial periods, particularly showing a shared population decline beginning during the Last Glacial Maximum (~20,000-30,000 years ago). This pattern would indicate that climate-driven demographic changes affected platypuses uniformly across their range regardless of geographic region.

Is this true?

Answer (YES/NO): NO